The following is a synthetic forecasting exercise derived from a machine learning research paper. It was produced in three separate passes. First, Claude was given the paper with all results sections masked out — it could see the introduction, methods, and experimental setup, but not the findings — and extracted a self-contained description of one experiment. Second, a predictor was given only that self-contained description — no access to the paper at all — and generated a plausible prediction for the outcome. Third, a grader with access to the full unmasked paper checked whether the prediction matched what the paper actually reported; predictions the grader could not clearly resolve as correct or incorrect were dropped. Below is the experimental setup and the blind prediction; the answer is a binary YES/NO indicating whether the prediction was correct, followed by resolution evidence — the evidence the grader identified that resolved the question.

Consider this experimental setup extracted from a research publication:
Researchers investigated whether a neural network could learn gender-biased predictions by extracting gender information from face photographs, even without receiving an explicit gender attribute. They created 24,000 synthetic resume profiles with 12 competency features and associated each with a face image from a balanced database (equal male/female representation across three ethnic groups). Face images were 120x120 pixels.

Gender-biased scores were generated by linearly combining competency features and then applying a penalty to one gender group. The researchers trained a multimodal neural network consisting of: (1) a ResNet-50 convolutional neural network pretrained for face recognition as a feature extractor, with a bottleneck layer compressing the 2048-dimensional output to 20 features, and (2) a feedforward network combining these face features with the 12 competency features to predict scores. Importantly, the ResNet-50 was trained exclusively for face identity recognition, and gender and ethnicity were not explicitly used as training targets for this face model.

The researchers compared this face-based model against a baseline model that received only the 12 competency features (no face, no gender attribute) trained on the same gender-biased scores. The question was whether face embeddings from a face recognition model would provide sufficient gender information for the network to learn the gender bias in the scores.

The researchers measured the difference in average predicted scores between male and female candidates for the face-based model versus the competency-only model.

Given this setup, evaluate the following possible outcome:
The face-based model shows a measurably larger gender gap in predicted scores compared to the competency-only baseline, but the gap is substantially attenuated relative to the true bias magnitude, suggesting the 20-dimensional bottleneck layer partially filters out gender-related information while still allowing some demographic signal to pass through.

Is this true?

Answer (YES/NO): YES